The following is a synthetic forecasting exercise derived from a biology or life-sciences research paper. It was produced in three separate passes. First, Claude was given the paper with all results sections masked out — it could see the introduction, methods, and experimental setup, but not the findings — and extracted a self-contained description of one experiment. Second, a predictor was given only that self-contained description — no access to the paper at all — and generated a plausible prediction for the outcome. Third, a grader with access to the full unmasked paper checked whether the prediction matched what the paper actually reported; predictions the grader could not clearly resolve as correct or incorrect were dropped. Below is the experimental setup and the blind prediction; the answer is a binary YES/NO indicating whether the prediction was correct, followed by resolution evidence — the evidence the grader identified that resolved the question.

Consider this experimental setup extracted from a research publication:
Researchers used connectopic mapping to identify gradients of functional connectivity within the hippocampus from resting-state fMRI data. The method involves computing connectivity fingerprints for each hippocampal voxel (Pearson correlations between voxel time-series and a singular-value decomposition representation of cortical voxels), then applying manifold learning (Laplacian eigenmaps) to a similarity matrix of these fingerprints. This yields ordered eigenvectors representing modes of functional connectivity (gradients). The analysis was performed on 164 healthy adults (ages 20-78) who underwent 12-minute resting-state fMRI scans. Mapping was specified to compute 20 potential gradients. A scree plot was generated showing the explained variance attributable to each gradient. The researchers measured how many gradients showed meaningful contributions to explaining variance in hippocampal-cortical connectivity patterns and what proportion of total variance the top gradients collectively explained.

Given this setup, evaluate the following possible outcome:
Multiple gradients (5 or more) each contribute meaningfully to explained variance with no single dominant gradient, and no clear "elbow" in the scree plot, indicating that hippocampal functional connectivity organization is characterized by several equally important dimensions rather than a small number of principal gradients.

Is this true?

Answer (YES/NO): NO